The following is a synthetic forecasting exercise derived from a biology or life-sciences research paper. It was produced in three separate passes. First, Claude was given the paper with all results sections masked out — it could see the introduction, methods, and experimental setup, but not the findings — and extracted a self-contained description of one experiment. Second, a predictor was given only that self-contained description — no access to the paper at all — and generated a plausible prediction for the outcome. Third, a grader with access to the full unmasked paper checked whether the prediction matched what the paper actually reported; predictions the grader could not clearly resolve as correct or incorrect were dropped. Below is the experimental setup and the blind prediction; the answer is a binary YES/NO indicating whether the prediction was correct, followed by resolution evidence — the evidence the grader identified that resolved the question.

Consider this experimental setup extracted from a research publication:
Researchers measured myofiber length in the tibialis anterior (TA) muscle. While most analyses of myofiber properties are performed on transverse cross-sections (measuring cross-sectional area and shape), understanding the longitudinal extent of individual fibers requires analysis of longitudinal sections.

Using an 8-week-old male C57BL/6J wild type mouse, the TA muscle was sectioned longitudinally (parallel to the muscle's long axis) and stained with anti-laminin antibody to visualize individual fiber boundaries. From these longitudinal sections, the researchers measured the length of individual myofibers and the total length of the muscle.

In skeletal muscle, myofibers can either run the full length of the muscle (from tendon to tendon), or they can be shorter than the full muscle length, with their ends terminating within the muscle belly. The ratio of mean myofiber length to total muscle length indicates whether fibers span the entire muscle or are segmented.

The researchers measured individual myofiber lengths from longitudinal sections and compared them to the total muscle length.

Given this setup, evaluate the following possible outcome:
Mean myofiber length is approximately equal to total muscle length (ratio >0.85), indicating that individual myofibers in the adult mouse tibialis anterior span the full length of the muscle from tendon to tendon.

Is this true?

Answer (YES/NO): NO